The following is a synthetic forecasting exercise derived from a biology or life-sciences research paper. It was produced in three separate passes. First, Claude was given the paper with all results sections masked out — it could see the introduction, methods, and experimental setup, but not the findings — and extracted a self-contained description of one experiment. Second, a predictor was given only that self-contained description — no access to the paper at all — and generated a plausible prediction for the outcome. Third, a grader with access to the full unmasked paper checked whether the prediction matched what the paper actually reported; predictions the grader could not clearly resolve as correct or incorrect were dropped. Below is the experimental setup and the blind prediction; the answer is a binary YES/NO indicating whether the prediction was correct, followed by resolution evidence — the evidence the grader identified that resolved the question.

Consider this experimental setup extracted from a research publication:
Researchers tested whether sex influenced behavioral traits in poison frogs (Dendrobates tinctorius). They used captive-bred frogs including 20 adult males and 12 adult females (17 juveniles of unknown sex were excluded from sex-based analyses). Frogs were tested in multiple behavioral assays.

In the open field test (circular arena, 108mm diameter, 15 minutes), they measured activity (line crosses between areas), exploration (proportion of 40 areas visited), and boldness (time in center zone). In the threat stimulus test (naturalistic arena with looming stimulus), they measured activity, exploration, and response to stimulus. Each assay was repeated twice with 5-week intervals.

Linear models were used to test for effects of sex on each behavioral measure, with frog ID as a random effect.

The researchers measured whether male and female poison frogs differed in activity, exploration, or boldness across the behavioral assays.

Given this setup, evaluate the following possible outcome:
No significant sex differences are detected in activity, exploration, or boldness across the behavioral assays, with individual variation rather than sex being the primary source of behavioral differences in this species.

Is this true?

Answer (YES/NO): YES